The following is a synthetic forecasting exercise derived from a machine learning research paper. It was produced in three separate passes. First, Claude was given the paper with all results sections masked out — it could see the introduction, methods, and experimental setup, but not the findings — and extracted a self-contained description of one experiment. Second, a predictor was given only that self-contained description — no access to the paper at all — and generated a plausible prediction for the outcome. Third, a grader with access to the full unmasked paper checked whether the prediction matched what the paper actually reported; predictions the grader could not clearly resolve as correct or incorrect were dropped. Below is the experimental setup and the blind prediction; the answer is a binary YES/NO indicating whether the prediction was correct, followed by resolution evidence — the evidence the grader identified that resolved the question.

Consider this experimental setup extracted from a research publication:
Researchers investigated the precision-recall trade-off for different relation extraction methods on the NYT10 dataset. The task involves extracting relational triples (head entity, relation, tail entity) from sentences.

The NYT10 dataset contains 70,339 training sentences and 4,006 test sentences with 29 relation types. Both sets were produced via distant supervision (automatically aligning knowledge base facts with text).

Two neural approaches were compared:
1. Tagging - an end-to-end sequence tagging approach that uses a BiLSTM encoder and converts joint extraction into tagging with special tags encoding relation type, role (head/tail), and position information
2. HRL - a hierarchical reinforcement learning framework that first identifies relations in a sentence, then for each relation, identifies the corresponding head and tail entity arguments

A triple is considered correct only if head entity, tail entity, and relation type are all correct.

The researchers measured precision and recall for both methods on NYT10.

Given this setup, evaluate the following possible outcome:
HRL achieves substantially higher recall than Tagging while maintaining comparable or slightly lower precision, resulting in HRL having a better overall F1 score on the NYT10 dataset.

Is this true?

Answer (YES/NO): NO